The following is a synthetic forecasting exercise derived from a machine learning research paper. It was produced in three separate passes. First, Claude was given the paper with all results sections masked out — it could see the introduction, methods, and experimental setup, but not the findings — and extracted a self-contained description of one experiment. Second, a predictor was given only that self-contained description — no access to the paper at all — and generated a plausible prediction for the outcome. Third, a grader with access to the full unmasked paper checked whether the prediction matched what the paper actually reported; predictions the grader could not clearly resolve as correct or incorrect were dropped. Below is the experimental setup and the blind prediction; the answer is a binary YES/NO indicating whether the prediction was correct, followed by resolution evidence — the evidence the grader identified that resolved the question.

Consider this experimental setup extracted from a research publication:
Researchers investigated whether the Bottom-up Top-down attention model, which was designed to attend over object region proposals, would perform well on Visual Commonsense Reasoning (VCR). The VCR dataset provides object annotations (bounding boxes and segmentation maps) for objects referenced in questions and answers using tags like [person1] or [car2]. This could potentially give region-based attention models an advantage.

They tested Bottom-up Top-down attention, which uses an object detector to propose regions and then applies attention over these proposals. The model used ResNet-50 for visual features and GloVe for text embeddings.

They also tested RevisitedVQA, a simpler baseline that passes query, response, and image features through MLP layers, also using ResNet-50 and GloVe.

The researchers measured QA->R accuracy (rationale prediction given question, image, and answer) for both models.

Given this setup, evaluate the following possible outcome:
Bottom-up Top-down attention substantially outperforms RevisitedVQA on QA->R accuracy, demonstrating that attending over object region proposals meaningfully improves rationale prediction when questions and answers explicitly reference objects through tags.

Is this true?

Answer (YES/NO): NO